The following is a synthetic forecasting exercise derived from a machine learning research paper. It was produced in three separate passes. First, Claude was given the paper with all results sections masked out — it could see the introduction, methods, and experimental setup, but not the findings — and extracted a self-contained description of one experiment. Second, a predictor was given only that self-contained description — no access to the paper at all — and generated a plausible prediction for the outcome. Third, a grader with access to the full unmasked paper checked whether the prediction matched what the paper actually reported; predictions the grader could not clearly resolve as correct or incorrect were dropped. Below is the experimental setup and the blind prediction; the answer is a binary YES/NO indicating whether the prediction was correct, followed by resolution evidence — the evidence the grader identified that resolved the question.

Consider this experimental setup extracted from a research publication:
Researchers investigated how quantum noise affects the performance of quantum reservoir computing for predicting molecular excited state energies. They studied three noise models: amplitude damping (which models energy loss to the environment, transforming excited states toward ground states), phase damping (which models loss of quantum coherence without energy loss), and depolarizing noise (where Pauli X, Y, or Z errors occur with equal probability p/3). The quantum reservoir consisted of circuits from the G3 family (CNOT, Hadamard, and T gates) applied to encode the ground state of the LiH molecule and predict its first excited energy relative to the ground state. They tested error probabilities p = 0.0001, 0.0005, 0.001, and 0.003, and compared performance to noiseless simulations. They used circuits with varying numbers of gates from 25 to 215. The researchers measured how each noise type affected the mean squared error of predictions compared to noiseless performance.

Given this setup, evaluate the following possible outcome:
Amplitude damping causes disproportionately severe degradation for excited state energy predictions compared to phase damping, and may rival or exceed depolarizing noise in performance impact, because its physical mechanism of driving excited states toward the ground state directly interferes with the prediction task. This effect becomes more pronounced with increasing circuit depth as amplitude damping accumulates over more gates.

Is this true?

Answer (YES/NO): NO